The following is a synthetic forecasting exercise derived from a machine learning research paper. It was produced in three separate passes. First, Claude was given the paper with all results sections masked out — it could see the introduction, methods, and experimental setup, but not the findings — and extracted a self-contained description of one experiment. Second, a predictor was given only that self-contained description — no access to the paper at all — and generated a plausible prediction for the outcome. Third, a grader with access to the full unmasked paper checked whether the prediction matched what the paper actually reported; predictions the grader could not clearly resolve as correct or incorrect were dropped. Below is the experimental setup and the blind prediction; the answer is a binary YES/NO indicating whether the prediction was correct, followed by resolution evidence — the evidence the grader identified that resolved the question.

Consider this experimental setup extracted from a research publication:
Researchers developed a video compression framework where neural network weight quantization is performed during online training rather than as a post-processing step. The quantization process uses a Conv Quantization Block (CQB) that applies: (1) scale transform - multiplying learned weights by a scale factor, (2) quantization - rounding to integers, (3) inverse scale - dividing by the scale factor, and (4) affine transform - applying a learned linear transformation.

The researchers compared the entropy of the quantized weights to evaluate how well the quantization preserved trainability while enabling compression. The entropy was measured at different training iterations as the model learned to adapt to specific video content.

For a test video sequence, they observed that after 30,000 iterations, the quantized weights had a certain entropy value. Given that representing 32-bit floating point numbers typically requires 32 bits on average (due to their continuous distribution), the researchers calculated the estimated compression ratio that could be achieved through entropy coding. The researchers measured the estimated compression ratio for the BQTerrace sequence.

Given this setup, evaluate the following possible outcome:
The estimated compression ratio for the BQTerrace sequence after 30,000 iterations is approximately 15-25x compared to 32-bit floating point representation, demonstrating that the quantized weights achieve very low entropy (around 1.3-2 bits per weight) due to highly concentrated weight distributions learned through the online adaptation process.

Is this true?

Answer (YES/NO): NO